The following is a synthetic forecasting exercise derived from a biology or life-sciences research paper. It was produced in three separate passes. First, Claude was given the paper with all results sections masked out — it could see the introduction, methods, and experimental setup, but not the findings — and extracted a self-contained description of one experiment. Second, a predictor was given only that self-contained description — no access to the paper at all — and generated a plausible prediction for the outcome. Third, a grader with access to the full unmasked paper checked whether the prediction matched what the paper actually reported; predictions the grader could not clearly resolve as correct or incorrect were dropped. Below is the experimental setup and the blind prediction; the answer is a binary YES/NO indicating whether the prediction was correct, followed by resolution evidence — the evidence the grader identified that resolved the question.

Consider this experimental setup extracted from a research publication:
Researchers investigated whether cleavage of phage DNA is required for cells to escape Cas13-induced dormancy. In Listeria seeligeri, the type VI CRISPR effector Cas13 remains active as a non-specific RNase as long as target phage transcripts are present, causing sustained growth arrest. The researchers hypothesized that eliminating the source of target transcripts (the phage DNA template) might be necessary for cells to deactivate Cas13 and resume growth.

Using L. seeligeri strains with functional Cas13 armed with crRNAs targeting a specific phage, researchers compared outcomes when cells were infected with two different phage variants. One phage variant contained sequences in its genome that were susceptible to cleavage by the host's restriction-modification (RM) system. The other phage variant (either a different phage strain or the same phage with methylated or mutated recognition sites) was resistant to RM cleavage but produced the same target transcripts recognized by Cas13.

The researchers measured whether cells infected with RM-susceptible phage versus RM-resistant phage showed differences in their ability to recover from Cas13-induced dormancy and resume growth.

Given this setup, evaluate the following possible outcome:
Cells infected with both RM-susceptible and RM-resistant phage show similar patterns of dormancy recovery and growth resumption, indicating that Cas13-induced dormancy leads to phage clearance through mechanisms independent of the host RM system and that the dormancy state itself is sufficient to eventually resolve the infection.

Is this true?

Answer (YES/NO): NO